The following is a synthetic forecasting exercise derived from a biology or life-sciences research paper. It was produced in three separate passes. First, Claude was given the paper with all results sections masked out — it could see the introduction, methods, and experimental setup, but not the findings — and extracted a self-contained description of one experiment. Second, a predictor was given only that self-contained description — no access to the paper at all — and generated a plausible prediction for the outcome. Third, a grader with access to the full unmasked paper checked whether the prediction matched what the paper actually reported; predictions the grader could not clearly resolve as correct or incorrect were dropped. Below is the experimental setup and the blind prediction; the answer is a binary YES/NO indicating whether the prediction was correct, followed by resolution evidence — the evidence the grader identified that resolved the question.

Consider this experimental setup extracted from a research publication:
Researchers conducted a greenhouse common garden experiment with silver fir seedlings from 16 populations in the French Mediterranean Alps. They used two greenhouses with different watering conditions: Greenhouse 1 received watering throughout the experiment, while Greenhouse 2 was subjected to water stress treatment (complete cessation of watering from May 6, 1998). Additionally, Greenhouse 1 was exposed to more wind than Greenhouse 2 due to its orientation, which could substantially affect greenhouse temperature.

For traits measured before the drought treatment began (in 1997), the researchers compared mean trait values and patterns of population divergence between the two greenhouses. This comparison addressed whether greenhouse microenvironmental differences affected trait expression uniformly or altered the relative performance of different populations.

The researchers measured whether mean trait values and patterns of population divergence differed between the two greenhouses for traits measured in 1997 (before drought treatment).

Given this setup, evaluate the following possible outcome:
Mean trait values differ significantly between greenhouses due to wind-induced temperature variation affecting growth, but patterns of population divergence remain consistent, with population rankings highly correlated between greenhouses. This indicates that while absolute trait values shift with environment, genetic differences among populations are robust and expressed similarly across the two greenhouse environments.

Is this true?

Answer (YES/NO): YES